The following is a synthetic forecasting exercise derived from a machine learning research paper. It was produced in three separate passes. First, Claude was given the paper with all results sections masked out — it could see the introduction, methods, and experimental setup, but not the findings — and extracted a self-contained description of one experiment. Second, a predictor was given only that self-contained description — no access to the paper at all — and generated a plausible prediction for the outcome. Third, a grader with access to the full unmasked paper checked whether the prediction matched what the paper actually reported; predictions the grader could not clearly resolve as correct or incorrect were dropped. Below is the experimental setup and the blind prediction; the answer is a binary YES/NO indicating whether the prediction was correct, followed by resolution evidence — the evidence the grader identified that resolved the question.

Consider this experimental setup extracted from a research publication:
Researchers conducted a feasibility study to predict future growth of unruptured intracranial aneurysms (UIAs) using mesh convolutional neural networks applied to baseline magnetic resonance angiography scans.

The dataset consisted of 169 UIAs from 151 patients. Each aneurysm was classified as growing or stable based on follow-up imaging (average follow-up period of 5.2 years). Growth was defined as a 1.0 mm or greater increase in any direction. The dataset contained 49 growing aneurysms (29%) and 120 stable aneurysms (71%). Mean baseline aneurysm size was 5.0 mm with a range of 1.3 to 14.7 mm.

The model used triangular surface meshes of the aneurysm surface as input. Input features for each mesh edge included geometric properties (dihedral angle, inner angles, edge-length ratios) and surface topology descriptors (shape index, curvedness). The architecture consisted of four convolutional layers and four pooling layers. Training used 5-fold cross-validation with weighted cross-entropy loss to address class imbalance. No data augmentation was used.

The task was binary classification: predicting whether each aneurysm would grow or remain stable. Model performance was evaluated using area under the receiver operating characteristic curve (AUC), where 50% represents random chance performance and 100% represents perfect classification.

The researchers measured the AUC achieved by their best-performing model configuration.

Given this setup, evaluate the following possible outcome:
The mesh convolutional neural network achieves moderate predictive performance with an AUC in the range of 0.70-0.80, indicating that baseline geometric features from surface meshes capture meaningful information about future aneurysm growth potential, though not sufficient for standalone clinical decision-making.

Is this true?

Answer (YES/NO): NO